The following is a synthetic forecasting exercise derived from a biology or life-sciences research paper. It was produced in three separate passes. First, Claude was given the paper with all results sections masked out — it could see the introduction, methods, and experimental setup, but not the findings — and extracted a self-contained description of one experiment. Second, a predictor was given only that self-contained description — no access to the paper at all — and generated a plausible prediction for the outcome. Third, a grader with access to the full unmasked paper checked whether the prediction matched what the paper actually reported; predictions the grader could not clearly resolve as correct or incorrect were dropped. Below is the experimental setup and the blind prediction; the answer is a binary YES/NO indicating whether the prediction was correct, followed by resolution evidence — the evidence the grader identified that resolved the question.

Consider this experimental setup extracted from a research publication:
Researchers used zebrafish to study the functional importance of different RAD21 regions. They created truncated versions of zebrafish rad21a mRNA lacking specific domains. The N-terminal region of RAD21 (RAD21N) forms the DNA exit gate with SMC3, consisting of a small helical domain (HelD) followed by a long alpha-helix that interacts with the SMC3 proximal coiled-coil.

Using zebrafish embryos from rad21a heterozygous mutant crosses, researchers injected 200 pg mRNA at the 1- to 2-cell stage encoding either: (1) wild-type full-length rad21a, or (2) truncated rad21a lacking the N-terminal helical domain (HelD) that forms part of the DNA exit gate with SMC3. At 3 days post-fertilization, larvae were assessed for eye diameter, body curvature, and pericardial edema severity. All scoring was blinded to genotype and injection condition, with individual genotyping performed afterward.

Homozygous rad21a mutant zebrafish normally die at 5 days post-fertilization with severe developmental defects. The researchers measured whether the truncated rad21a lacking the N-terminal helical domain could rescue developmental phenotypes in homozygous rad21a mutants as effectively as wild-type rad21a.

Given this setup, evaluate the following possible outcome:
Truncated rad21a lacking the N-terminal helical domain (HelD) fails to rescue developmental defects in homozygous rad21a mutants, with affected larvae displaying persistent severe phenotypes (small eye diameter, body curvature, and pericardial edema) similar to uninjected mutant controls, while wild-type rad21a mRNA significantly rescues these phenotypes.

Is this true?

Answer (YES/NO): YES